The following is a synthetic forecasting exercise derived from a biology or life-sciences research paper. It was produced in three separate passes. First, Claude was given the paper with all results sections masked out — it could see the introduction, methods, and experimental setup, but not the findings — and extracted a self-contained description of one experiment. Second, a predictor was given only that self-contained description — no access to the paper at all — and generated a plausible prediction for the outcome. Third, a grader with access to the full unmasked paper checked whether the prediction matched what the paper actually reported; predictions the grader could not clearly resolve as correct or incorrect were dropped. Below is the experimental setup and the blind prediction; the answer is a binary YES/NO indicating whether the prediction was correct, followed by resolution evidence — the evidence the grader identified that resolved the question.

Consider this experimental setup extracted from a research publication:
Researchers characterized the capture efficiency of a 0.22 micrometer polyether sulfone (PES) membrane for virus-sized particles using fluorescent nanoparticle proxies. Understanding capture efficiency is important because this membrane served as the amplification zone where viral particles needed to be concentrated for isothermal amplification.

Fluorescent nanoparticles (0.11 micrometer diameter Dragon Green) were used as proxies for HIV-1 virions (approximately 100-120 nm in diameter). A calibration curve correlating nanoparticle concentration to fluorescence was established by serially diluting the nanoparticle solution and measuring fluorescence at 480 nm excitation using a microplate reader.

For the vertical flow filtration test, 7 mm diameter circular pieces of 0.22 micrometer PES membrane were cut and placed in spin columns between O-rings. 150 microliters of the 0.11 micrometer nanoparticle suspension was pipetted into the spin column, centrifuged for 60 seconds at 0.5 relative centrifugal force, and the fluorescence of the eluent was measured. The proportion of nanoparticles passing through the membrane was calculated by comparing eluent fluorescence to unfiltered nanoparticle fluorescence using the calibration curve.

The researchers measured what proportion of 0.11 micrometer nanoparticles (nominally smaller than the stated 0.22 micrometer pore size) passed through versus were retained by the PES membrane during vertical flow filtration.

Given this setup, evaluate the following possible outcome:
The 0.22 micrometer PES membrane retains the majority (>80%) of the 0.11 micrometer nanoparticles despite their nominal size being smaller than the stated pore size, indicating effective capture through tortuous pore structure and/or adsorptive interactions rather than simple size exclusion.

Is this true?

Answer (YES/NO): NO